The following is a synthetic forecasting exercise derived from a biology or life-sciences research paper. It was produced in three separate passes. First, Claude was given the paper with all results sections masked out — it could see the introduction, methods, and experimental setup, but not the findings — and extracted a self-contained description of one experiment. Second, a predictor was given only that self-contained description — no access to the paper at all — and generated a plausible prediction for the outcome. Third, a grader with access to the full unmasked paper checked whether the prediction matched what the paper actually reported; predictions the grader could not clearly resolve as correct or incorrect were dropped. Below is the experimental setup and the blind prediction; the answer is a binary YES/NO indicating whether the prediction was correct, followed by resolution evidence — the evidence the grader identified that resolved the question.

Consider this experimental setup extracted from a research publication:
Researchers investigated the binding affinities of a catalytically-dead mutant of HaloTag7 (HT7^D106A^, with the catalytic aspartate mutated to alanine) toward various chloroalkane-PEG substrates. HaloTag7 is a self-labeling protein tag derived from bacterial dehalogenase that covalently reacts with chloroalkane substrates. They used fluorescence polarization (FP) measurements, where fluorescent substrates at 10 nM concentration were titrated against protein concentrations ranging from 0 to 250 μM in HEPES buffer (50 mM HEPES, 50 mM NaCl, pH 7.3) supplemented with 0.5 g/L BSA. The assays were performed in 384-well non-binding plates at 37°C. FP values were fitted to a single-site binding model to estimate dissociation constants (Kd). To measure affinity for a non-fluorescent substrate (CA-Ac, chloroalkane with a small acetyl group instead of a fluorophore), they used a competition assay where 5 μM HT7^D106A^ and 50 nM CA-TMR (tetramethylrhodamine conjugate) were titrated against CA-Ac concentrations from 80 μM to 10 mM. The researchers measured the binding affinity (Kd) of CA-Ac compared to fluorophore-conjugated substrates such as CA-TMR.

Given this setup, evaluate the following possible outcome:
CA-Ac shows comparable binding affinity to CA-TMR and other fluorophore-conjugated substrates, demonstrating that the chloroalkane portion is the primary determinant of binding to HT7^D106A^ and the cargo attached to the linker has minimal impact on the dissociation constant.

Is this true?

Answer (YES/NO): NO